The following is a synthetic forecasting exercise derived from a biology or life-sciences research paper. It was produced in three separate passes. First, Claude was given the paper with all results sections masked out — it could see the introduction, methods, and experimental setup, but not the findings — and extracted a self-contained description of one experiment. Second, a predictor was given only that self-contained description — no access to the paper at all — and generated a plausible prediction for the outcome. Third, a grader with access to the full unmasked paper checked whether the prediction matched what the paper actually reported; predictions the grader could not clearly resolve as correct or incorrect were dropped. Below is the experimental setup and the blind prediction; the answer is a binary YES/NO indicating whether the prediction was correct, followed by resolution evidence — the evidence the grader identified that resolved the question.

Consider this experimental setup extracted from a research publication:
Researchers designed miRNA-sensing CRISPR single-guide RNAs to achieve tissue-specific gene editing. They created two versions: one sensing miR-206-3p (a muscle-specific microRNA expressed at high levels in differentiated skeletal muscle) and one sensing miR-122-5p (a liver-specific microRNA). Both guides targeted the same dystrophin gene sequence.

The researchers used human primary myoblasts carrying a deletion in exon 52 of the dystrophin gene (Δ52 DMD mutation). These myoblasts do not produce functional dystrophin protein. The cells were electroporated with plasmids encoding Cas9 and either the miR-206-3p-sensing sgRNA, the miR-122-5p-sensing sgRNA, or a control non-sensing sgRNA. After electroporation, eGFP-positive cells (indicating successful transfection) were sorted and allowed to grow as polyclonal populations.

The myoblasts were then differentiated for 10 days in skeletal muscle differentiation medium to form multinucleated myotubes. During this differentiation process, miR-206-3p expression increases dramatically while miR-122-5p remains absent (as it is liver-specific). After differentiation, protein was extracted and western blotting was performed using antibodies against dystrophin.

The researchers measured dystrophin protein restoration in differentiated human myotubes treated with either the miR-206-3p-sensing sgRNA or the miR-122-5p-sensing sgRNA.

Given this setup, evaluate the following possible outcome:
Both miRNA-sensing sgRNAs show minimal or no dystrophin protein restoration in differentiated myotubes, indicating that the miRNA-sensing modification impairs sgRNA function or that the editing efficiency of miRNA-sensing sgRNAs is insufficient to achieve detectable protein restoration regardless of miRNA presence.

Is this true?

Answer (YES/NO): NO